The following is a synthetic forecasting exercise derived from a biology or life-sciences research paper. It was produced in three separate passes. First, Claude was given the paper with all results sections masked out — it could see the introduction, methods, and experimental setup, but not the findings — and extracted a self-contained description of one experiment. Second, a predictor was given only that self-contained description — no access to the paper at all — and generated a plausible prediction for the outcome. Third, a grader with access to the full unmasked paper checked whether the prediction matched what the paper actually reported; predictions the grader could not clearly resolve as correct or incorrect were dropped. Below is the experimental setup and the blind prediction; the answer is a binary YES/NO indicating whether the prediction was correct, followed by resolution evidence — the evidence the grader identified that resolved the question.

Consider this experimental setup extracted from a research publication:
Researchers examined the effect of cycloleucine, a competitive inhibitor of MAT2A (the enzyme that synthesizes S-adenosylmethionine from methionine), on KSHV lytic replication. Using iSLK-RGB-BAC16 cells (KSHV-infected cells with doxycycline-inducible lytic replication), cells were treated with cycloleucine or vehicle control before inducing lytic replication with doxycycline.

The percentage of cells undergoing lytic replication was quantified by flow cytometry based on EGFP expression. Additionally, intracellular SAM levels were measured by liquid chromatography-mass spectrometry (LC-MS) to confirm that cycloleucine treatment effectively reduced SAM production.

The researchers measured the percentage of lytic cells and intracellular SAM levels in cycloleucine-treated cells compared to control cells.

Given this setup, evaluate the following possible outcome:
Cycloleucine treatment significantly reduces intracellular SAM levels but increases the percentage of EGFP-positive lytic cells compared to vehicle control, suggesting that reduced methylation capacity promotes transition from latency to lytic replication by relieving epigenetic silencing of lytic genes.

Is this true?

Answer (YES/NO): YES